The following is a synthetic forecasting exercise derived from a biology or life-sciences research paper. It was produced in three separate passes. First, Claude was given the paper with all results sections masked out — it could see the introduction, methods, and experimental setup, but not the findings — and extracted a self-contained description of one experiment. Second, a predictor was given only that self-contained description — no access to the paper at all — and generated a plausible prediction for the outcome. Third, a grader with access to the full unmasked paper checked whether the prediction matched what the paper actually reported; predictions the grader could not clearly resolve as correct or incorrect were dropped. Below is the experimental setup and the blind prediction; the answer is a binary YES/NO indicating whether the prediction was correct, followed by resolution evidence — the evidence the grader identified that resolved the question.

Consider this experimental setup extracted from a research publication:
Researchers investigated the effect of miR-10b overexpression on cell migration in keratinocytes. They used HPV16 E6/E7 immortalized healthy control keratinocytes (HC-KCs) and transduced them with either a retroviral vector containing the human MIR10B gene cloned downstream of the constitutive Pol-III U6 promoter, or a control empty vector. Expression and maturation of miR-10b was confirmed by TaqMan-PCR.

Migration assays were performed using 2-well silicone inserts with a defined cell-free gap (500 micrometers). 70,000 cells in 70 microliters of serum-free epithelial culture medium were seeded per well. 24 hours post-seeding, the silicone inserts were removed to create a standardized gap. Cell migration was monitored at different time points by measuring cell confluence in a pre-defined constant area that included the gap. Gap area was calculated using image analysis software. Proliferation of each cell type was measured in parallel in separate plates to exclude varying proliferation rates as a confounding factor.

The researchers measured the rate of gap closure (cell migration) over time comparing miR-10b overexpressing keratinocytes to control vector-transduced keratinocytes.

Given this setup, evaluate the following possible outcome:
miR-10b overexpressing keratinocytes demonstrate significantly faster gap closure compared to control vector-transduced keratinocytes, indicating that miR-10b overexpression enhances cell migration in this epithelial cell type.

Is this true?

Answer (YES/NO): NO